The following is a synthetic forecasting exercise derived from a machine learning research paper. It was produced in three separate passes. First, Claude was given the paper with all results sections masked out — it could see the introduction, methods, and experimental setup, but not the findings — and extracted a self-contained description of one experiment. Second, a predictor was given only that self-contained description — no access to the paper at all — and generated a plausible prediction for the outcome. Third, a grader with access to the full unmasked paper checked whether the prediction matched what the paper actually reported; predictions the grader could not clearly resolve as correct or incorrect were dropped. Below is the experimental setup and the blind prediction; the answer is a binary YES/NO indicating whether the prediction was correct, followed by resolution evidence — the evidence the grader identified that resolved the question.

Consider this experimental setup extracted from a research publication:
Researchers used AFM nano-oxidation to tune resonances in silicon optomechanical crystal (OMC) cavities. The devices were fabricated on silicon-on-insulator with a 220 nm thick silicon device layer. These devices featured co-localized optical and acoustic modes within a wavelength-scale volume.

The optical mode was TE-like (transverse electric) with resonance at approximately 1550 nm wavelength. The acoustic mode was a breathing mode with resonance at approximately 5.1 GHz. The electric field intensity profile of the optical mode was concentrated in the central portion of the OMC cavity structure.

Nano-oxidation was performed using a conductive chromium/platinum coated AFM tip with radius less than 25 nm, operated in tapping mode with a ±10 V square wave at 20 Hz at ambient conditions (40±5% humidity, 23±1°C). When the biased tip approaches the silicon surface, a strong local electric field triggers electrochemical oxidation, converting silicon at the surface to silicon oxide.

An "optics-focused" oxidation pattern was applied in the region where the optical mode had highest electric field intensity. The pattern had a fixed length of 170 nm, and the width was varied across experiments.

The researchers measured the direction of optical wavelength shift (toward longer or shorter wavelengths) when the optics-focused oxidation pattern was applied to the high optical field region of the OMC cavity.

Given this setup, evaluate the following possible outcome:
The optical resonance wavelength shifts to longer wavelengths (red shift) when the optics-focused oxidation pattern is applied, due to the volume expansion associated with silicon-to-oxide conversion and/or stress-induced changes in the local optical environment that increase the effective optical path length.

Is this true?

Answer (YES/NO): NO